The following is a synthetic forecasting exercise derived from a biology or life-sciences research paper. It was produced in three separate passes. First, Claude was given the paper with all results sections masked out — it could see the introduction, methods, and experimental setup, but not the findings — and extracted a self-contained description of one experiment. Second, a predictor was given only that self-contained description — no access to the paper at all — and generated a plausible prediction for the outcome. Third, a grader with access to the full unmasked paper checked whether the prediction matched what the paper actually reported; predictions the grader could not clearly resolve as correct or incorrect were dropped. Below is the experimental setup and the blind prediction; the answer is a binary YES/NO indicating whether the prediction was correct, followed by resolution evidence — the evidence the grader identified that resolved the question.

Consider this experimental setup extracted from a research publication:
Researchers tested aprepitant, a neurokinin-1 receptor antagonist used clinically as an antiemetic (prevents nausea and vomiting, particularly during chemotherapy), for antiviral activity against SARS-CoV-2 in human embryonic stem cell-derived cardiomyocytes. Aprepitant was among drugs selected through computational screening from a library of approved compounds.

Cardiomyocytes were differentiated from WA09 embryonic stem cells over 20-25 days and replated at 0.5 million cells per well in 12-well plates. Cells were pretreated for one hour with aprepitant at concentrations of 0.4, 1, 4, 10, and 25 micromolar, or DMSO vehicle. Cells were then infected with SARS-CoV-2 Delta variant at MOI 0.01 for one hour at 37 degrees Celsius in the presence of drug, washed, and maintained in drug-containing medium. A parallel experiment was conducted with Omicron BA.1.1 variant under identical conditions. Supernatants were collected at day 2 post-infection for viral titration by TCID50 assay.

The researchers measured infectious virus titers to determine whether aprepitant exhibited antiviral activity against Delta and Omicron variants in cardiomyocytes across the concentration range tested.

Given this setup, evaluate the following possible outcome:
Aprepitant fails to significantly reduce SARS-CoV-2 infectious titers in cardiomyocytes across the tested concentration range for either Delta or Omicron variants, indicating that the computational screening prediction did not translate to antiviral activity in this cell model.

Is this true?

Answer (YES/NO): NO